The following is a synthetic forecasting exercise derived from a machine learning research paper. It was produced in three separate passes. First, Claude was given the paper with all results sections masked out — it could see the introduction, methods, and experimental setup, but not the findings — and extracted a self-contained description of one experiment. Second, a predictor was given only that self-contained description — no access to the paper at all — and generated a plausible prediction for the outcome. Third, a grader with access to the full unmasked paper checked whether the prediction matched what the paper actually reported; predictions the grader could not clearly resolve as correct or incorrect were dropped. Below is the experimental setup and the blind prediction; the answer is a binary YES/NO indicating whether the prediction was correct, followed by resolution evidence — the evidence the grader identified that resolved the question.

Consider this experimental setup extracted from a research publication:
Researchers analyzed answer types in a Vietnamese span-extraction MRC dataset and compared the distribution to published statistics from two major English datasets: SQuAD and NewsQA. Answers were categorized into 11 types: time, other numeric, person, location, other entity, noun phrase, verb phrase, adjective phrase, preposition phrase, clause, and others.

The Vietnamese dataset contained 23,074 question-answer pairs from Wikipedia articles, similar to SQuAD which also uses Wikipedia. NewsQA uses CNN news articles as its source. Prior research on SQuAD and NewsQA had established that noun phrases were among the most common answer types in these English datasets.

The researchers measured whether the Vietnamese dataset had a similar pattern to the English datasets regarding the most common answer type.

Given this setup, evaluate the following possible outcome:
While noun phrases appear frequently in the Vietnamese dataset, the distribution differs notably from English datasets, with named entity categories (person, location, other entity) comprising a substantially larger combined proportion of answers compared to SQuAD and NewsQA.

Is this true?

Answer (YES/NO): NO